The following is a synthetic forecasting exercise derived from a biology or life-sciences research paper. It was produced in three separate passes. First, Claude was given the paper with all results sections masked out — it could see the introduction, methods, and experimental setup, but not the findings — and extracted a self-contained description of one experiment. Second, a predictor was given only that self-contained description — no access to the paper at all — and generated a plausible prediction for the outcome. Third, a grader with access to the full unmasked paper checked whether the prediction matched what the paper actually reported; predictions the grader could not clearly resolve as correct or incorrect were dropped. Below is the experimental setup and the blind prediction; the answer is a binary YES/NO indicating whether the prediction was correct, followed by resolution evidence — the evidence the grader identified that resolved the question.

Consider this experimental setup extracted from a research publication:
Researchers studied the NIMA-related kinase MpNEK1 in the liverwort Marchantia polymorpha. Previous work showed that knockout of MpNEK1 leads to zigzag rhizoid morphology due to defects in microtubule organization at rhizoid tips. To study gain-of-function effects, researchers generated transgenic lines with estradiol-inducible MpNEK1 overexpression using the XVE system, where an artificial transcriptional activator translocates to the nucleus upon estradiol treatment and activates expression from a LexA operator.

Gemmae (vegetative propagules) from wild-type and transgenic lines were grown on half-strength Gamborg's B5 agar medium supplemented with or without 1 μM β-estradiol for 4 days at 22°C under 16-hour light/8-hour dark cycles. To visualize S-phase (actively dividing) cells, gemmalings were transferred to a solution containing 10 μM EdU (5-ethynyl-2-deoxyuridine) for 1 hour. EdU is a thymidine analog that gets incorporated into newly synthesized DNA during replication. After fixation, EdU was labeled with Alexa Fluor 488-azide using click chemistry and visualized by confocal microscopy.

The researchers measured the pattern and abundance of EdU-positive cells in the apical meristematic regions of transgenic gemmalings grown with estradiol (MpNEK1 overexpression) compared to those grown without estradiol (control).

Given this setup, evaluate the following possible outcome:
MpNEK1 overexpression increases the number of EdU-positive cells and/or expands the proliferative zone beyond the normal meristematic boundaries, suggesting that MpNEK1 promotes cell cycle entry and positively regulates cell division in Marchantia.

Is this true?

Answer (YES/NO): NO